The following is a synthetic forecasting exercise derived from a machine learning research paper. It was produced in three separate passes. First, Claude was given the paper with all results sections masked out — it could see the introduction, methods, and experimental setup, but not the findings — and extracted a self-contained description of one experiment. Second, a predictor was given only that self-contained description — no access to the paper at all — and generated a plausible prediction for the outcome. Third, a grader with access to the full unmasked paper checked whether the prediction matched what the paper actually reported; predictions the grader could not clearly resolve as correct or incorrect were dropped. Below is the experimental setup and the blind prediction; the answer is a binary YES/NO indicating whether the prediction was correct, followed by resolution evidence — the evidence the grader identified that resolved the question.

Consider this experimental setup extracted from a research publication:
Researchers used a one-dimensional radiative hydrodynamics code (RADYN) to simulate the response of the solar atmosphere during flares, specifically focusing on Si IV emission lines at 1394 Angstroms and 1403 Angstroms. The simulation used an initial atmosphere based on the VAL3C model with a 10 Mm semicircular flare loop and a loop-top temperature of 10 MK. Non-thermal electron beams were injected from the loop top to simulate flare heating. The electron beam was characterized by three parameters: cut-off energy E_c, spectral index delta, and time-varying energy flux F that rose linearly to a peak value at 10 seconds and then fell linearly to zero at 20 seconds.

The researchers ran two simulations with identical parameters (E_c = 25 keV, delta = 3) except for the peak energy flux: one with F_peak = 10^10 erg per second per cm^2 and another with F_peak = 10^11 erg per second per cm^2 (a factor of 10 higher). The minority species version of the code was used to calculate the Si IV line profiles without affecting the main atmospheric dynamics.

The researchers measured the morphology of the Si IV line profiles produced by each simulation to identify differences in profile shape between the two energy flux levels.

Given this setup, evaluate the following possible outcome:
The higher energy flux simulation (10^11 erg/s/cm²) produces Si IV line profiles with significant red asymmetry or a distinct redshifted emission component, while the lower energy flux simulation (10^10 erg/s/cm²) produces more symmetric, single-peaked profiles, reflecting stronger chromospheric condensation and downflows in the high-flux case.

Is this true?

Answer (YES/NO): YES